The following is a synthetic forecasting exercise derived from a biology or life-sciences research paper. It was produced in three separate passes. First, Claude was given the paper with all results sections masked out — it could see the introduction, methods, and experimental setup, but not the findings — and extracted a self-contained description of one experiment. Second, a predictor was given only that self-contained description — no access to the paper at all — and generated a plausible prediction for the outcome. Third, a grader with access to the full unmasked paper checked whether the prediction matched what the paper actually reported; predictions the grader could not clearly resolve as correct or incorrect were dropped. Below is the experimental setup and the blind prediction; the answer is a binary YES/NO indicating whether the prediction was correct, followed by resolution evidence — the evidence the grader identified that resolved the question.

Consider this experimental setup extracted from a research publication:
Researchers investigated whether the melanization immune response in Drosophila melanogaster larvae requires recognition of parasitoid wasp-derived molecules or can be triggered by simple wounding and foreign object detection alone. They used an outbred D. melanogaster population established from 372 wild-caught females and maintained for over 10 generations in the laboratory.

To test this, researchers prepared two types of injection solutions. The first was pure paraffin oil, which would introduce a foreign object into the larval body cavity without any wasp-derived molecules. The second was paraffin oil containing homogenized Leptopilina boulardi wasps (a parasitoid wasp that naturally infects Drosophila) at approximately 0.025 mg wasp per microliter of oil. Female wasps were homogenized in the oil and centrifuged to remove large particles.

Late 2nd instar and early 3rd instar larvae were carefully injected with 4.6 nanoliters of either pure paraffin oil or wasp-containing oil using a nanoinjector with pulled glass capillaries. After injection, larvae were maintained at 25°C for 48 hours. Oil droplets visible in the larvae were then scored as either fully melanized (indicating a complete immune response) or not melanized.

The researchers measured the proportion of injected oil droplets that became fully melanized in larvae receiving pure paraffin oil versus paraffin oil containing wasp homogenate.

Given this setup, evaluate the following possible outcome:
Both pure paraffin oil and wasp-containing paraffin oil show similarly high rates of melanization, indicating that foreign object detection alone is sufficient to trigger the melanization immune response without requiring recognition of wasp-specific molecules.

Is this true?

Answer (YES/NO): NO